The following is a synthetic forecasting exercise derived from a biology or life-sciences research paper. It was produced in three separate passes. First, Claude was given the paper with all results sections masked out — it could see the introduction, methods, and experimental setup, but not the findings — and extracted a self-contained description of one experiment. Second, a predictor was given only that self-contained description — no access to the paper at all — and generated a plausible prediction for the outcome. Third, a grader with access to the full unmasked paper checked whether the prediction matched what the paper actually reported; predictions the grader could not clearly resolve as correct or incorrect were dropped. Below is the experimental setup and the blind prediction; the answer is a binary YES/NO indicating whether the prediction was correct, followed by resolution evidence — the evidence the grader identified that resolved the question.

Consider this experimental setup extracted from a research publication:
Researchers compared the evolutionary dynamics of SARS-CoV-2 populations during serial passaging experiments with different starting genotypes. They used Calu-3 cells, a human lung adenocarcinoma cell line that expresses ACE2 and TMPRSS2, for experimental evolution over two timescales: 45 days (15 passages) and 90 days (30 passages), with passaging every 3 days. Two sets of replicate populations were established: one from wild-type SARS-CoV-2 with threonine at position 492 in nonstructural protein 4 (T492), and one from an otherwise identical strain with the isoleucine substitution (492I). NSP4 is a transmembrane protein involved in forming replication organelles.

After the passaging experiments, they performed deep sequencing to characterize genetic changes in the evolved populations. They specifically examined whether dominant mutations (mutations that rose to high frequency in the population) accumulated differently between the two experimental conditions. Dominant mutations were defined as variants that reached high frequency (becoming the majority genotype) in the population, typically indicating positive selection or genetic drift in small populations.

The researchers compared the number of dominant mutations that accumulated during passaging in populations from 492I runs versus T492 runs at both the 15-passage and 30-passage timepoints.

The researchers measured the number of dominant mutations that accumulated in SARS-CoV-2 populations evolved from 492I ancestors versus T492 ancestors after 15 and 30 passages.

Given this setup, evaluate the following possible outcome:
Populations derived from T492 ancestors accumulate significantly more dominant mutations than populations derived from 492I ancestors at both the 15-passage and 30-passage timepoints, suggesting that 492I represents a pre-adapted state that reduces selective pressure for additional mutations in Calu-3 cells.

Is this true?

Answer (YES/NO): NO